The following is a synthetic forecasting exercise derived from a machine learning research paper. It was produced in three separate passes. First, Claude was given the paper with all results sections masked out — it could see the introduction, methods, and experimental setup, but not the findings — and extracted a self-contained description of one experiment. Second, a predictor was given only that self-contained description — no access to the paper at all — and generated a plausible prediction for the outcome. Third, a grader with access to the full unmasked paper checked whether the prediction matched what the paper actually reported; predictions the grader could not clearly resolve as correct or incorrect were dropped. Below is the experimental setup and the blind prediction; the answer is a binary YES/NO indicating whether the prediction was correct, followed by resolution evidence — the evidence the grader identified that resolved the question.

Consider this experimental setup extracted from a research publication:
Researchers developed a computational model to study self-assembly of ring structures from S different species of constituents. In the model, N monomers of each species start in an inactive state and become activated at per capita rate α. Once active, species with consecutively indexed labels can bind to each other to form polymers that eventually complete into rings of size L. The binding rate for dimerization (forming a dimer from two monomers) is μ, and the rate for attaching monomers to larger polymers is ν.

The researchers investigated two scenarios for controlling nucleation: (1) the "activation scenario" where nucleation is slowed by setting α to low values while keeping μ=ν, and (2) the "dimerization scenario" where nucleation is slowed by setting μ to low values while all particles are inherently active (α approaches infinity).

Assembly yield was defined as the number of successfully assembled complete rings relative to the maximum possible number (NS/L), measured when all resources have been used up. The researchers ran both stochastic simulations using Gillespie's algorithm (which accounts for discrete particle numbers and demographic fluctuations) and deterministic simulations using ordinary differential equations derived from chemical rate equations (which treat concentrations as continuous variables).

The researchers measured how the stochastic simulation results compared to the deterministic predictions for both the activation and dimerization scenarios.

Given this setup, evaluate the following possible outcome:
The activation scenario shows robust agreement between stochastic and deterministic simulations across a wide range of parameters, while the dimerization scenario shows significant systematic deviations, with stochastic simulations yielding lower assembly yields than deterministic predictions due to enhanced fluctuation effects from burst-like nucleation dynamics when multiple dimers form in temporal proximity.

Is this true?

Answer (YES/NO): NO